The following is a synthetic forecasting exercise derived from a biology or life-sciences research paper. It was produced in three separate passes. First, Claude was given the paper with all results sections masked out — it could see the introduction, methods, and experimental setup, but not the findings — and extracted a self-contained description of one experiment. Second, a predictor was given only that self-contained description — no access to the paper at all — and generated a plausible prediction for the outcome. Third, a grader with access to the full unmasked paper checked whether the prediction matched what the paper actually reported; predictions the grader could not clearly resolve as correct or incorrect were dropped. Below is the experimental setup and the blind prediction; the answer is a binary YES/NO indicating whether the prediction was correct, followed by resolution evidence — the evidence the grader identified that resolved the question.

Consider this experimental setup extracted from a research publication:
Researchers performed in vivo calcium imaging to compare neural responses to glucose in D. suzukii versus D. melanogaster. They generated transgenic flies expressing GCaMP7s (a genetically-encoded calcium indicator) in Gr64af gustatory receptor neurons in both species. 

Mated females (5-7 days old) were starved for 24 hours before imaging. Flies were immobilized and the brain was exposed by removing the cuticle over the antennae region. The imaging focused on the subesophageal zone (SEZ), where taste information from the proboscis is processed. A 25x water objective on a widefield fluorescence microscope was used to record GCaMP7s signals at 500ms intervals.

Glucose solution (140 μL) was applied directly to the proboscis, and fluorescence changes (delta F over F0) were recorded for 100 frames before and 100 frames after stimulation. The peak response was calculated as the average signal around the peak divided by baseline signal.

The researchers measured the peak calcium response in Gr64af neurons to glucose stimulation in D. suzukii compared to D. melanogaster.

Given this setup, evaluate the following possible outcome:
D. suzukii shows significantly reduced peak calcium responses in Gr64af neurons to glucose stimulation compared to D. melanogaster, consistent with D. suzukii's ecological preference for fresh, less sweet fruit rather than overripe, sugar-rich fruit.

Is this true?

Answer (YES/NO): NO